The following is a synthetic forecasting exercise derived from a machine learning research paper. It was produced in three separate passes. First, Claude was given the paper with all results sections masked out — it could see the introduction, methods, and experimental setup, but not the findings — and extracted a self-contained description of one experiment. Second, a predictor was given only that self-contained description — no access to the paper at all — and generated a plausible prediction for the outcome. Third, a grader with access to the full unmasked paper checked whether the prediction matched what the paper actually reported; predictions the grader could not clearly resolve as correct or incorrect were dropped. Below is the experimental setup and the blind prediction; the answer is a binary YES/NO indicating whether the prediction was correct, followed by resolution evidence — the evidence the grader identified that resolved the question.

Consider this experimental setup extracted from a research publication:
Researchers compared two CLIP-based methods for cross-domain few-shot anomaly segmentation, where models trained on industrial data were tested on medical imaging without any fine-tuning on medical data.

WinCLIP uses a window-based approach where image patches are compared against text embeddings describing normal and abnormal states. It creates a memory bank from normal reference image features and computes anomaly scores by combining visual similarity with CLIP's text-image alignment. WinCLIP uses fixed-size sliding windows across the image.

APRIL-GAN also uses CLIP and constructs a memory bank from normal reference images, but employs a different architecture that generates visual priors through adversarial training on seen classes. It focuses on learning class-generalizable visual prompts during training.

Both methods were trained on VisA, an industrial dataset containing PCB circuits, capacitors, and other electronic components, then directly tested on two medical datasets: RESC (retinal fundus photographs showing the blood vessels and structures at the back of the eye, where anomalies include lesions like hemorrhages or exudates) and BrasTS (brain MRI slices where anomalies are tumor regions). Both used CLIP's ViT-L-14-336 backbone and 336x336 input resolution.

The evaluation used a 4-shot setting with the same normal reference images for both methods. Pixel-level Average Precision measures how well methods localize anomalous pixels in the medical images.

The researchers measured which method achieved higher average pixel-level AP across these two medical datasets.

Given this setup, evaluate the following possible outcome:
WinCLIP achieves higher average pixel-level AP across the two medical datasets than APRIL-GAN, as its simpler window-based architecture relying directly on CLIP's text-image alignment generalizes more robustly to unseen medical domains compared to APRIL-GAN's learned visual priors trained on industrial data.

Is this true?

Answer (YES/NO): NO